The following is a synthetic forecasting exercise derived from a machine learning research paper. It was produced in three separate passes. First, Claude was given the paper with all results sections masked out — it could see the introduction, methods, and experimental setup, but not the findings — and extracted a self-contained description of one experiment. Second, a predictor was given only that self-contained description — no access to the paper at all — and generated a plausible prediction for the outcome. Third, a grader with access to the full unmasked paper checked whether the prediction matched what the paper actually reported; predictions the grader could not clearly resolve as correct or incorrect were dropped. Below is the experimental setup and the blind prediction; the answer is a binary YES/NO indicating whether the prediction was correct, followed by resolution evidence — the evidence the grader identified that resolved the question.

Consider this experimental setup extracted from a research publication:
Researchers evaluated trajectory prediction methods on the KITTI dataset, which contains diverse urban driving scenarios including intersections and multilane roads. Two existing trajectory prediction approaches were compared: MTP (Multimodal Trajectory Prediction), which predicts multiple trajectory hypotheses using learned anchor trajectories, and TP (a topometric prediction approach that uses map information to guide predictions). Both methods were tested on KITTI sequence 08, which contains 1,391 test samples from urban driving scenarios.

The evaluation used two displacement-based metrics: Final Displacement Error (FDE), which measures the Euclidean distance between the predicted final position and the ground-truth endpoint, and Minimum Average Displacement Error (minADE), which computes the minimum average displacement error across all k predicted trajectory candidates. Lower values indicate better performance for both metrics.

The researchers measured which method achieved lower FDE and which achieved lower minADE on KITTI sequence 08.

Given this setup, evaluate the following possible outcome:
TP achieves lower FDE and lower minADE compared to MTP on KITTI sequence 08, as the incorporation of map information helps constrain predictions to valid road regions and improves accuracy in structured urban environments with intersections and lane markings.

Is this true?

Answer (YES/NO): NO